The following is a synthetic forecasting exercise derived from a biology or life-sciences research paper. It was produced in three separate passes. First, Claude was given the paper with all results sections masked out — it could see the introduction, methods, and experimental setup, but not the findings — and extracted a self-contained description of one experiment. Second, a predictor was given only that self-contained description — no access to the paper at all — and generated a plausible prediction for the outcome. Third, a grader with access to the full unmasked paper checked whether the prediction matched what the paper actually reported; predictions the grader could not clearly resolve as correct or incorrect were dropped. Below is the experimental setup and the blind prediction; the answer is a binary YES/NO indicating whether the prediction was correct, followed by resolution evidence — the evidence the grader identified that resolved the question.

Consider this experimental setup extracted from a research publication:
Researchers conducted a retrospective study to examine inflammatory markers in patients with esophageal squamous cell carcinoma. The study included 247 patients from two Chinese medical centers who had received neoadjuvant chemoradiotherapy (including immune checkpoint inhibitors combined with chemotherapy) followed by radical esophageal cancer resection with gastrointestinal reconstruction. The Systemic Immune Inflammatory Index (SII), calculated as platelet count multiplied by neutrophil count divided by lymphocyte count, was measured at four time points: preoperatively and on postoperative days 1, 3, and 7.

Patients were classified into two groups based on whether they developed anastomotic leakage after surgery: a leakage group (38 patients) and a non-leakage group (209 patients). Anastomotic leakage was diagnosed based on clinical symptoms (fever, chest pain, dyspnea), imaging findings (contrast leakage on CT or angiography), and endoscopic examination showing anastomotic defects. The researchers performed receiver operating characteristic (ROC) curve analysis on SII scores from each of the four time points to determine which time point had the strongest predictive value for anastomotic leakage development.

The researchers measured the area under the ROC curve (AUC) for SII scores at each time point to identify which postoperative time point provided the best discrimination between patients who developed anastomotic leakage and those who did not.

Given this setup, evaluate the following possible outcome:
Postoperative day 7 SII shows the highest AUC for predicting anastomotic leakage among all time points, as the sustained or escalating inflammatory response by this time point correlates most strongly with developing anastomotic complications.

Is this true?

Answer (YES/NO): NO